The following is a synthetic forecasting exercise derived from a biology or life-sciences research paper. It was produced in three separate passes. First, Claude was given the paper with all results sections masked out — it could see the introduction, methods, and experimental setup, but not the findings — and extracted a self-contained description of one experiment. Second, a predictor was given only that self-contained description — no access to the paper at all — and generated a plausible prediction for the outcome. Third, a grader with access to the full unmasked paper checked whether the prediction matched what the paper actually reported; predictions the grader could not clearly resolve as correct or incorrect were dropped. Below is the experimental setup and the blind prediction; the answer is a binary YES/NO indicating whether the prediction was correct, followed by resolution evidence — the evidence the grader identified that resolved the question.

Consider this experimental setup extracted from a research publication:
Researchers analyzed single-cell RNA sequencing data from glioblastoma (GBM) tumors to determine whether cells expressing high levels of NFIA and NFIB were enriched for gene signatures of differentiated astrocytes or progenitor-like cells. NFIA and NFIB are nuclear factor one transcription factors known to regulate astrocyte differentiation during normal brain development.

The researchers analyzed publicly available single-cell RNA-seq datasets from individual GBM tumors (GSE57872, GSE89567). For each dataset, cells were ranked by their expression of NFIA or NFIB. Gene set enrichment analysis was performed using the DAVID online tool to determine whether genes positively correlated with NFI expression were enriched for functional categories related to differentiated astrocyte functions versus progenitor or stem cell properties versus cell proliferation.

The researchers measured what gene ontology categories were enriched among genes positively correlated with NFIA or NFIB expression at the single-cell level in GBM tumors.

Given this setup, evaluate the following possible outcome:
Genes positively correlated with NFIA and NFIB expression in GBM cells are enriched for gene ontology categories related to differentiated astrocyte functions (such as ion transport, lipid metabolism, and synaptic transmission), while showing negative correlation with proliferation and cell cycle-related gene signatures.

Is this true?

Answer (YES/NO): NO